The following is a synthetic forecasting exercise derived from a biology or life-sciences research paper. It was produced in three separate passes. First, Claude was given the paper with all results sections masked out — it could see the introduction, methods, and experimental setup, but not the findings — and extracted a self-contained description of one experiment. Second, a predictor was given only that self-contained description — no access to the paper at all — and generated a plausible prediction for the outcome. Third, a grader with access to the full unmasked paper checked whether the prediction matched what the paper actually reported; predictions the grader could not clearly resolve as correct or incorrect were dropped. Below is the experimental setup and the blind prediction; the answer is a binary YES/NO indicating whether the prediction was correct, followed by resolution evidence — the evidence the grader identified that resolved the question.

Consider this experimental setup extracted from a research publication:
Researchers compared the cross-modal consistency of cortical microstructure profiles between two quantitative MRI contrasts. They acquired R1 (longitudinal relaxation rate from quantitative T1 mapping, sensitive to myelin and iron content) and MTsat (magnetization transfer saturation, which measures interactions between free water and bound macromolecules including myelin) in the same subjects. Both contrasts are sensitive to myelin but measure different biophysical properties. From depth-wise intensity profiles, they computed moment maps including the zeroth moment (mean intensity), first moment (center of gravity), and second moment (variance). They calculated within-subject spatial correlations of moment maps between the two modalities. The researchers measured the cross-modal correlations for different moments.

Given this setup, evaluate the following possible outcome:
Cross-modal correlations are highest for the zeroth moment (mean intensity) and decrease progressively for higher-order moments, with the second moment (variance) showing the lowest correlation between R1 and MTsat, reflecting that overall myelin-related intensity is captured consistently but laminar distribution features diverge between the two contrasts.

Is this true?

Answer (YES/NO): NO